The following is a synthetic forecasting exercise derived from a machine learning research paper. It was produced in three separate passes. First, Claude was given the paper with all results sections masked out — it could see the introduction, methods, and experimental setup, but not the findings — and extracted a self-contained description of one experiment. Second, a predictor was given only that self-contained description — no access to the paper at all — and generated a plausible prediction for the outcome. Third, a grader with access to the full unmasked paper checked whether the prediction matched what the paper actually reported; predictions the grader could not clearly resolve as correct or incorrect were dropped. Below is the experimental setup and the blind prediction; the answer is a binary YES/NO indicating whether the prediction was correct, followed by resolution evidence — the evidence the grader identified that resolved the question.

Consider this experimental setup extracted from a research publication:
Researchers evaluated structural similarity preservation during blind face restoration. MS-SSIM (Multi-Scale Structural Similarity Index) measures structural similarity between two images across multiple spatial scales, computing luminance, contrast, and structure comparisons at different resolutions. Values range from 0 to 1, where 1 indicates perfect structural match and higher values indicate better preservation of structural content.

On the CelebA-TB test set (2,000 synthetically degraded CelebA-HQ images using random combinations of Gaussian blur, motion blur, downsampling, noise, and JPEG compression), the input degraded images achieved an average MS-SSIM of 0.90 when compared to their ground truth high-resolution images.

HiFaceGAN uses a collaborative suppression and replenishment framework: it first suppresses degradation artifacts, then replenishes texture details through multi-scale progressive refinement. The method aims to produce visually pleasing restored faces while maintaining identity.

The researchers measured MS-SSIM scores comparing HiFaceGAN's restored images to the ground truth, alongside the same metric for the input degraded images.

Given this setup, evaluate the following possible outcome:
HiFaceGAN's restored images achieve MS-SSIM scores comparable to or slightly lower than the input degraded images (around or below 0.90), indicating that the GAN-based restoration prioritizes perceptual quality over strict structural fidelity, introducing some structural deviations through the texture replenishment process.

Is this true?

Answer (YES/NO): YES